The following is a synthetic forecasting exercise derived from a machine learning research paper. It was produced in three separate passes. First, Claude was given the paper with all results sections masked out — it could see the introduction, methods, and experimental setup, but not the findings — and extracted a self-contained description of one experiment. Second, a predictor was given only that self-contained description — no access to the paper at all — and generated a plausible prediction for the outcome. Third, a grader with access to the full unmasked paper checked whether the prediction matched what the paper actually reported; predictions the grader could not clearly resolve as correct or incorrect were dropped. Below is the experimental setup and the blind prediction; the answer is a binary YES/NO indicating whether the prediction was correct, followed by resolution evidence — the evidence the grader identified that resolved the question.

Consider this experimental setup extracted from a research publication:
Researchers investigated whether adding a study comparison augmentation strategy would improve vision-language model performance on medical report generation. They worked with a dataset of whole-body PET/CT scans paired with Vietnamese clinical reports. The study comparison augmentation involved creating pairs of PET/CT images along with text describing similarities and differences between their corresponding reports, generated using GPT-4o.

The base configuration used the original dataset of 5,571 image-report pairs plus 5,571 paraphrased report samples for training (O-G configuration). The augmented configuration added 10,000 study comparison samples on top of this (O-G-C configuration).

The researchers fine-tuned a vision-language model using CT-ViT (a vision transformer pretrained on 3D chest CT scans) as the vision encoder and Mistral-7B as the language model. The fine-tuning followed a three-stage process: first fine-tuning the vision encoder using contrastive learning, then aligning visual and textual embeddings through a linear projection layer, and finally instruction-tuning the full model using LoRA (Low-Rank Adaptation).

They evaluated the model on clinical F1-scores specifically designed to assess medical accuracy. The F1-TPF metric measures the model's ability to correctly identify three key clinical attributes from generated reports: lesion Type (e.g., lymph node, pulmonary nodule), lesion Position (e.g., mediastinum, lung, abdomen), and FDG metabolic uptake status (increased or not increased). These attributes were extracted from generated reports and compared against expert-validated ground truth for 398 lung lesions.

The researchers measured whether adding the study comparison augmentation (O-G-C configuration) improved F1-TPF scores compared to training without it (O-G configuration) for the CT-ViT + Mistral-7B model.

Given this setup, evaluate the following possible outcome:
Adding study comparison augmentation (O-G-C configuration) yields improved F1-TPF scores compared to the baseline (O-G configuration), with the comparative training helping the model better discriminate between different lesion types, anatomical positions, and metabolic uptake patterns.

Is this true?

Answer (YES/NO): NO